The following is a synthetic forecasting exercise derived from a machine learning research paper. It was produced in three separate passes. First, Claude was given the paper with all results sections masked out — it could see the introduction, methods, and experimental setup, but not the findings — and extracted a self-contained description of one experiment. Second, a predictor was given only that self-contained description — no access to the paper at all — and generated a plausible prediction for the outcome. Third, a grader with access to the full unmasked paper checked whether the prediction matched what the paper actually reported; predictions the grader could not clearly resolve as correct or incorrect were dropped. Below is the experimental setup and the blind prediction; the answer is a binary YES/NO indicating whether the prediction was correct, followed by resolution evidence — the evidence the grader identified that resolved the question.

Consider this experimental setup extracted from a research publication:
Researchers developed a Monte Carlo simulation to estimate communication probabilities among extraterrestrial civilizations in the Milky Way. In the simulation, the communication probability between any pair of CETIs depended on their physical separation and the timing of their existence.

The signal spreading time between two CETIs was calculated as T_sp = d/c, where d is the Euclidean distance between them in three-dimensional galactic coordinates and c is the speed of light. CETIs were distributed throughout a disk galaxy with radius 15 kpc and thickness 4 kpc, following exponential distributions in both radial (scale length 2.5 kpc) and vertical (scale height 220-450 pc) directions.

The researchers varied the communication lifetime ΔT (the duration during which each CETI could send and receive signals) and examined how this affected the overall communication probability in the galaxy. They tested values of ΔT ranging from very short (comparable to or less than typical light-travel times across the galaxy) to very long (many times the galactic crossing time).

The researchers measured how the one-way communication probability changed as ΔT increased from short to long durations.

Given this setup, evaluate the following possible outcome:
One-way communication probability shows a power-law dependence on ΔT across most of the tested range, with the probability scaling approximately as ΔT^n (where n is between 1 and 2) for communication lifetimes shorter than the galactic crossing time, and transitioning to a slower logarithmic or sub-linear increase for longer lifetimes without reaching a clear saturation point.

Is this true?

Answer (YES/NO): NO